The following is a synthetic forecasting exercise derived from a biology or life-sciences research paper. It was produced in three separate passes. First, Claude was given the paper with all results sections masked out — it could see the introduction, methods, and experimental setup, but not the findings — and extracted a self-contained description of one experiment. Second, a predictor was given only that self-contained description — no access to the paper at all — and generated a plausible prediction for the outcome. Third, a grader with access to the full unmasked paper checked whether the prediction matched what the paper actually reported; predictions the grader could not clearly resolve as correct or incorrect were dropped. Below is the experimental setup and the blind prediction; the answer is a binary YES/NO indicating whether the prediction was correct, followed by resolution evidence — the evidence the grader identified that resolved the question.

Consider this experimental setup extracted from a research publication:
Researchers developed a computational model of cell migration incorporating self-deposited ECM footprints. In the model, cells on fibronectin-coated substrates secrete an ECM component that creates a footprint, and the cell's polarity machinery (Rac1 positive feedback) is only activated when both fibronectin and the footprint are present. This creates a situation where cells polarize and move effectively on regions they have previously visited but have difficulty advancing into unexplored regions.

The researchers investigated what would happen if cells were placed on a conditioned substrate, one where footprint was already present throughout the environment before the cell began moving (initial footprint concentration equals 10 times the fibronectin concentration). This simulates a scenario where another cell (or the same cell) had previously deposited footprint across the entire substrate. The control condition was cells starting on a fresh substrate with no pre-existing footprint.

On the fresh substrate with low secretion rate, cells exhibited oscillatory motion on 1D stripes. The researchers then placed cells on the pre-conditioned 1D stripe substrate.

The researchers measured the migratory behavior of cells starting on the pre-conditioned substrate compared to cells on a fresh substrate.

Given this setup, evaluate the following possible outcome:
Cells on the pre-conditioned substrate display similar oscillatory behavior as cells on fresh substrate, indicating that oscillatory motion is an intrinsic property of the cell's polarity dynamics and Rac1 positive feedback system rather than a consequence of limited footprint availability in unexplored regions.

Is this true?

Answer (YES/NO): NO